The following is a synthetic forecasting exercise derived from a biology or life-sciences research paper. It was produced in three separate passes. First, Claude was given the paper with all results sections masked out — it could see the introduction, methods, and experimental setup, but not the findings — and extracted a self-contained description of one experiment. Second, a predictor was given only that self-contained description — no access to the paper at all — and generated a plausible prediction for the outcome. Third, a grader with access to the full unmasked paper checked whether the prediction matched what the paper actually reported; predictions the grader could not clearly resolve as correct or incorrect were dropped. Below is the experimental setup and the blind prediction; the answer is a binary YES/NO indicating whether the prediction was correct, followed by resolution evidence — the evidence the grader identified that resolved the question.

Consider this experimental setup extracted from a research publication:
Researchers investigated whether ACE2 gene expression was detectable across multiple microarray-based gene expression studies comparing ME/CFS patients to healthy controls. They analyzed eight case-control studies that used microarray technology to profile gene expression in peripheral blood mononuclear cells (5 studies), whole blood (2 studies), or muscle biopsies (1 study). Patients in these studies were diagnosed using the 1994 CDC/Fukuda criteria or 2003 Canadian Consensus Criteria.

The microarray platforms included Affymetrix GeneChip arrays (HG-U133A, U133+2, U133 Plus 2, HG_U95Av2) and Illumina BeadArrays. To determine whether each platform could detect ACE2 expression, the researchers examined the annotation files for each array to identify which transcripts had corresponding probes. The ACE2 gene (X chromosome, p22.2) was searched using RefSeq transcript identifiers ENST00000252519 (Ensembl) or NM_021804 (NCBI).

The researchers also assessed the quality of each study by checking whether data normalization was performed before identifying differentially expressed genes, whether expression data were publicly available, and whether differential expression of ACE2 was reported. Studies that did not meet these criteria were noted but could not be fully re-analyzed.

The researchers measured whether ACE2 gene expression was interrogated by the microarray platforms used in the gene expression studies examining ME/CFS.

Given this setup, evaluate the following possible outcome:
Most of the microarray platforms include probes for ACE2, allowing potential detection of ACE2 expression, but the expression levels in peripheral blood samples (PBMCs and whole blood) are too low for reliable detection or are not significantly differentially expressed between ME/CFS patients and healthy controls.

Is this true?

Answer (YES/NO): YES